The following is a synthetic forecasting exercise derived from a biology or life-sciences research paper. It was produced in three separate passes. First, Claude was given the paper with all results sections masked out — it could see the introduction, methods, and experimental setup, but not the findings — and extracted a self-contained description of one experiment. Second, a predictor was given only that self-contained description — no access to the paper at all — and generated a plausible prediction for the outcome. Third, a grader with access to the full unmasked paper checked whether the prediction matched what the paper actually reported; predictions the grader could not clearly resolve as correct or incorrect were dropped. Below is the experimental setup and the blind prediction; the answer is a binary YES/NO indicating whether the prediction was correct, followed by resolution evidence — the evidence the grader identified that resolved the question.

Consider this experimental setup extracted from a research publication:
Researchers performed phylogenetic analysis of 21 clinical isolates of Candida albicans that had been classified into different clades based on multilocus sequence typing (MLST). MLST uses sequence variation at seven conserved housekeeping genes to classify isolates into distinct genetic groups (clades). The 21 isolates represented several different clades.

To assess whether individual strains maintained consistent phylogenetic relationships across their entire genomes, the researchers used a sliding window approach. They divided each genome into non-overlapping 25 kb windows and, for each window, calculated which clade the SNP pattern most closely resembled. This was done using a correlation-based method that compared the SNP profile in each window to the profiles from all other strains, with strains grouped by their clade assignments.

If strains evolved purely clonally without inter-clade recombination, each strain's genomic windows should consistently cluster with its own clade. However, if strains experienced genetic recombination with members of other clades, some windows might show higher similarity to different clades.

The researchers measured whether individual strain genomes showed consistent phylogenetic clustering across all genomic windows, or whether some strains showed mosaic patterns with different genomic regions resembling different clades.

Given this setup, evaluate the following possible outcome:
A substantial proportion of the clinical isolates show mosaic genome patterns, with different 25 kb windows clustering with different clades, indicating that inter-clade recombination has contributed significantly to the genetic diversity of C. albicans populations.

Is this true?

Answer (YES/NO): NO